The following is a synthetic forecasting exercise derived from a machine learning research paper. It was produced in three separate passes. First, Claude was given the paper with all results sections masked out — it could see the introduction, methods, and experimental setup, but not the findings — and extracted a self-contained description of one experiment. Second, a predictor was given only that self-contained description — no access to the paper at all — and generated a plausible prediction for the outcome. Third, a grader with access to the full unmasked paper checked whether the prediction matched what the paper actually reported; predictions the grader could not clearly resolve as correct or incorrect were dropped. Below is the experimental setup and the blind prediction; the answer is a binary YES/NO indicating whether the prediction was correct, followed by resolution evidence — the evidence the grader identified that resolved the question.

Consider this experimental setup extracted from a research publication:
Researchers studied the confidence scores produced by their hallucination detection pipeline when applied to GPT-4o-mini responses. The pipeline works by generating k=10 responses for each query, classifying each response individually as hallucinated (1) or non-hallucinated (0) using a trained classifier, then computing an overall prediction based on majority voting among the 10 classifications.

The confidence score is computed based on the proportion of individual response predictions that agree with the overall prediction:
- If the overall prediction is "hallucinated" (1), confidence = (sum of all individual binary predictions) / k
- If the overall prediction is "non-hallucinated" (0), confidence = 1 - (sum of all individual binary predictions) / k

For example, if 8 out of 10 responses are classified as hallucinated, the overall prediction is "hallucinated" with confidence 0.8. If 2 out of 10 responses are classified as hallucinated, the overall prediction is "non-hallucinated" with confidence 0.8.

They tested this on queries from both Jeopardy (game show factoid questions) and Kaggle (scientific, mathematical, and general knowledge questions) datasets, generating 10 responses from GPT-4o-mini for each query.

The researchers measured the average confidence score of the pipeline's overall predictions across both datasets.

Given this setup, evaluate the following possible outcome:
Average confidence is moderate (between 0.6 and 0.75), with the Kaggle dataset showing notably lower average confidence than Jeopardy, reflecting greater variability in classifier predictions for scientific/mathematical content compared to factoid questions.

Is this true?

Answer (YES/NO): NO